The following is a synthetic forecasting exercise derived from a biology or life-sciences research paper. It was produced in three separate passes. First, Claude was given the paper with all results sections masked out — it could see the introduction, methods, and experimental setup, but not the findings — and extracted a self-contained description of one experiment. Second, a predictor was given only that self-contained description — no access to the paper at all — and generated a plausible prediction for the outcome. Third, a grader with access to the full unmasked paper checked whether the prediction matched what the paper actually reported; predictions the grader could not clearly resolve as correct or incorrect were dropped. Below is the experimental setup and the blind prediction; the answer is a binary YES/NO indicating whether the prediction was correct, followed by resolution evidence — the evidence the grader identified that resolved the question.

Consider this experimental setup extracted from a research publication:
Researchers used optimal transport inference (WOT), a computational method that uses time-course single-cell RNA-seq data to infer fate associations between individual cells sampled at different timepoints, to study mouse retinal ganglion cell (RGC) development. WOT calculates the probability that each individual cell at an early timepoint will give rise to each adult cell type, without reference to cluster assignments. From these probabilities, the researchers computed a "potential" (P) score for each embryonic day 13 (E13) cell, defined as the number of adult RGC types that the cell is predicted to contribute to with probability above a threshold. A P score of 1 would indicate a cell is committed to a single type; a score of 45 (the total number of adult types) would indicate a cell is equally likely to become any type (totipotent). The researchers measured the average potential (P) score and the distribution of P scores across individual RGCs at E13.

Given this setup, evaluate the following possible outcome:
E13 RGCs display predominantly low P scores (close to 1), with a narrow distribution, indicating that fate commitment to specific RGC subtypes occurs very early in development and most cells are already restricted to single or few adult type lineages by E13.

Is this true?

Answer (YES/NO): NO